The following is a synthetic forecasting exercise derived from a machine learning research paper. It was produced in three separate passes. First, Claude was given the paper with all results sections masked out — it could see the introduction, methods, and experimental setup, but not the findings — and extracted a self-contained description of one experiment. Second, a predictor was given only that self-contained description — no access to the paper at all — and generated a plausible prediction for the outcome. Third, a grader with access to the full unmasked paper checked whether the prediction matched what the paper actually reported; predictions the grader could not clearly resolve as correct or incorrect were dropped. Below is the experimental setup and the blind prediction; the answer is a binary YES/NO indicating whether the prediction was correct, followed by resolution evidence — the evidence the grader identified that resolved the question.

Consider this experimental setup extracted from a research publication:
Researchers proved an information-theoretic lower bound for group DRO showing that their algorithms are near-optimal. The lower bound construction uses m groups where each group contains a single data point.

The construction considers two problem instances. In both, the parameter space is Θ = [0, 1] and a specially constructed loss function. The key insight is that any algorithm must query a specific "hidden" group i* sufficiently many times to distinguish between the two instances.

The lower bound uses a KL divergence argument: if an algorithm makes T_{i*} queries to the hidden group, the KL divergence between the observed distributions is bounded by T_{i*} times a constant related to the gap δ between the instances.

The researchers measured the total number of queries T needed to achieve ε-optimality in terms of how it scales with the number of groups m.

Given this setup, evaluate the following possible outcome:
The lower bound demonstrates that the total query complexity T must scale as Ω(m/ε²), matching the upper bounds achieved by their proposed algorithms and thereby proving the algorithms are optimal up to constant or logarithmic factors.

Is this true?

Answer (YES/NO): YES